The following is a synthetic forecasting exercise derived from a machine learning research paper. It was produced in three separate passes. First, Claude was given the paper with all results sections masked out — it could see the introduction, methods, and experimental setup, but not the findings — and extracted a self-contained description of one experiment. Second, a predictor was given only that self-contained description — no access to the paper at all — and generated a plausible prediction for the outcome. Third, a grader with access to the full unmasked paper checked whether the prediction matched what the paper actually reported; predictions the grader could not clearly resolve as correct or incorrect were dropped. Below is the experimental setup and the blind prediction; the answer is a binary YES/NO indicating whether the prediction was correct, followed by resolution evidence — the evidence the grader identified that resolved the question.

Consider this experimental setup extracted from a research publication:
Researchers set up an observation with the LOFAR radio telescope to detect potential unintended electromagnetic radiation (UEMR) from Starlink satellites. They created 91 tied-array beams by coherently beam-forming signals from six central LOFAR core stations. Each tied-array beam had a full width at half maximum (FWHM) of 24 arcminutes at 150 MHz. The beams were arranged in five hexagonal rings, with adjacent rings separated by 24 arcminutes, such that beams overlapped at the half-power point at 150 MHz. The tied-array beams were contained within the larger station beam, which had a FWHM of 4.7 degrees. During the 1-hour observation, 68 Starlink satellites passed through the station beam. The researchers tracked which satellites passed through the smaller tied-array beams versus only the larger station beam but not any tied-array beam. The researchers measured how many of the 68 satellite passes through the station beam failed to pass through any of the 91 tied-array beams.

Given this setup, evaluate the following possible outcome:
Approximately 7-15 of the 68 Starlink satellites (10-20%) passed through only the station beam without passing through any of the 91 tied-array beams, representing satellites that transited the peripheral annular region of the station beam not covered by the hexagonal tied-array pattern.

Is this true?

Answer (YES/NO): NO